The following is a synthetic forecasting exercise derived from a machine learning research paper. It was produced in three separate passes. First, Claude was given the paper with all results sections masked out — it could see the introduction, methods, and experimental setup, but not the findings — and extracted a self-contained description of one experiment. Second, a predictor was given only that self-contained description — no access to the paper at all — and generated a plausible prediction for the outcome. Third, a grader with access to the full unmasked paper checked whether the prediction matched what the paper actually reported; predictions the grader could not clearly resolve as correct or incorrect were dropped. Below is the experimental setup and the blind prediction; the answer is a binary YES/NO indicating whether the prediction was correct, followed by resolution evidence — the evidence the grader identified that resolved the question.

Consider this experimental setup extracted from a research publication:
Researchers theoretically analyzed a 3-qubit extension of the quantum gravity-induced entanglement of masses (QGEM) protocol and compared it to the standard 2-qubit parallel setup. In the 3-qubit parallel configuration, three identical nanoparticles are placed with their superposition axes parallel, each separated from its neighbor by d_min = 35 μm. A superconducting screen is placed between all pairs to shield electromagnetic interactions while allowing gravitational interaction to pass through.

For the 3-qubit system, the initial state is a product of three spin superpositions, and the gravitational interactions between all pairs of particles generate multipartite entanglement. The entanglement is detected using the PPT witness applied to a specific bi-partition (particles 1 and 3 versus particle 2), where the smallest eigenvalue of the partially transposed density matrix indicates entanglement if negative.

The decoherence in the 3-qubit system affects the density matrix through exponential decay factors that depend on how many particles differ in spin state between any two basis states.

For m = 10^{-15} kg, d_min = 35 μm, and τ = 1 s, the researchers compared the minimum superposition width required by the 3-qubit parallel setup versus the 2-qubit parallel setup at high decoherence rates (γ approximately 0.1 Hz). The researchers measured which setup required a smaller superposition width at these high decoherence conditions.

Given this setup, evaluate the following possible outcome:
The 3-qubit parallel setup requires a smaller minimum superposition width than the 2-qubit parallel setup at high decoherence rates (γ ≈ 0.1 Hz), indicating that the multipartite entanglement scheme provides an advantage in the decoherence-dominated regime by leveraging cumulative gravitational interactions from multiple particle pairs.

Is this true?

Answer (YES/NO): YES